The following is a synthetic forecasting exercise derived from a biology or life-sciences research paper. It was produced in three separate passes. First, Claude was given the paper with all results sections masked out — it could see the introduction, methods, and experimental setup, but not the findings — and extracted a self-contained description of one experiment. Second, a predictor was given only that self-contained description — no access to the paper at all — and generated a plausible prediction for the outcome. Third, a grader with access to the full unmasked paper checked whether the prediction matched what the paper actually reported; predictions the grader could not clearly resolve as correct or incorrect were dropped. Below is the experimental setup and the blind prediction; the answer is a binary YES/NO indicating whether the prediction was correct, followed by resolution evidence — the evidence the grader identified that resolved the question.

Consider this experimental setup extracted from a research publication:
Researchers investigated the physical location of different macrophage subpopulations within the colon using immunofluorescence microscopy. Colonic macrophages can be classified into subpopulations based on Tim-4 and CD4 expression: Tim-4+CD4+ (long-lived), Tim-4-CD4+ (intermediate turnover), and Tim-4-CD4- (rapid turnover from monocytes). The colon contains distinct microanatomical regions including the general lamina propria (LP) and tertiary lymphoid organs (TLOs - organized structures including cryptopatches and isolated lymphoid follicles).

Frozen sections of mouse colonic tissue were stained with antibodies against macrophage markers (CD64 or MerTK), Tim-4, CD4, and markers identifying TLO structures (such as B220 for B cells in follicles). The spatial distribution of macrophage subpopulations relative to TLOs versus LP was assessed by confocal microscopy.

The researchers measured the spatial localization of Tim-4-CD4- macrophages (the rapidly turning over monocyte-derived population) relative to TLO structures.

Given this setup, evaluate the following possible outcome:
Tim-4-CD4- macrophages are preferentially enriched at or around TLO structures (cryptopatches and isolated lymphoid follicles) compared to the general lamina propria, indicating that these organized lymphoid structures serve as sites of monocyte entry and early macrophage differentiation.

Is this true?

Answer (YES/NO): YES